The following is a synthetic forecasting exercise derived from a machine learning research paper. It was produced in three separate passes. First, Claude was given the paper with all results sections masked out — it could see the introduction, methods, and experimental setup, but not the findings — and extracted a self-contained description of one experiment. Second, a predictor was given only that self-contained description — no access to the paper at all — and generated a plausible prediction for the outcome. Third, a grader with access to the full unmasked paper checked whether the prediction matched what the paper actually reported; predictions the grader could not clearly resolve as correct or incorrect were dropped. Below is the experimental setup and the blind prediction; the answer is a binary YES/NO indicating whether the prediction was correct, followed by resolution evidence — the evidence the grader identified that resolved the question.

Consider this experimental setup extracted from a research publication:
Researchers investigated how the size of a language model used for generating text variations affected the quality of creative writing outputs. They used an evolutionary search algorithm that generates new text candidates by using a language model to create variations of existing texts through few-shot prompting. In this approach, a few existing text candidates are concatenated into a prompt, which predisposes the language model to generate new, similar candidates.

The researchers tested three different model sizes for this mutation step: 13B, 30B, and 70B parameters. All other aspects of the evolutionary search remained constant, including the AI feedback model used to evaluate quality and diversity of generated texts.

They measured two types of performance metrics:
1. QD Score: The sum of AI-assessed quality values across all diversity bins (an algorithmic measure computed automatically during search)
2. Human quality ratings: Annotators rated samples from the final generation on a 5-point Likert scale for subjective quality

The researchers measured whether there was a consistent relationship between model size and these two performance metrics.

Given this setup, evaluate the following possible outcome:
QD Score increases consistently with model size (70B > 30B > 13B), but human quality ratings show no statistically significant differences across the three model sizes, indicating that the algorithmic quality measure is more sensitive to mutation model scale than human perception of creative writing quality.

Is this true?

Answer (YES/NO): NO